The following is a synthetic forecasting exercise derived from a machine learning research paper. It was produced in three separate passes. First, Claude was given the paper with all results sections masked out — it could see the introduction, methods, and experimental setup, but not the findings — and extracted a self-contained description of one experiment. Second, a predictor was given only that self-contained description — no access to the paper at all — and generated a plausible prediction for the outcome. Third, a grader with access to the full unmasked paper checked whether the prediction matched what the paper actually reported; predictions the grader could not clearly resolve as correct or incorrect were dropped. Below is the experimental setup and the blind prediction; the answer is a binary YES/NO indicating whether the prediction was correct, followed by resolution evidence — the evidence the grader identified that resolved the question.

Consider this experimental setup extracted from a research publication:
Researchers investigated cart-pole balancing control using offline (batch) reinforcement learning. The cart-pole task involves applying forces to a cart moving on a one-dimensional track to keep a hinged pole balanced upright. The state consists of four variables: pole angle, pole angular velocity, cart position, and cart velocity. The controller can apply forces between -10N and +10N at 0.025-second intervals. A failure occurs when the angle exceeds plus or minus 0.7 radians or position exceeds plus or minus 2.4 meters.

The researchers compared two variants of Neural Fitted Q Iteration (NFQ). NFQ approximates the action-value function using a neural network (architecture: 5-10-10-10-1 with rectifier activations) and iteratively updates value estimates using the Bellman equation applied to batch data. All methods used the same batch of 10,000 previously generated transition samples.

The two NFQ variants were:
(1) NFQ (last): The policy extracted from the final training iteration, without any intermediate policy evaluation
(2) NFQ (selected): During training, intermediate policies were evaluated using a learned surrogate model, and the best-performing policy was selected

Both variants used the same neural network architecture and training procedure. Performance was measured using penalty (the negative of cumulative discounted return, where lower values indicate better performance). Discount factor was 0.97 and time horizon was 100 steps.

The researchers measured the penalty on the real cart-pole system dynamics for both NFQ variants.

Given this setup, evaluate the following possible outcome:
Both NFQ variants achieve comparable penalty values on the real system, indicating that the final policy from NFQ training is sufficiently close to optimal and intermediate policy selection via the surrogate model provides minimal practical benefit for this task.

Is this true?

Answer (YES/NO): NO